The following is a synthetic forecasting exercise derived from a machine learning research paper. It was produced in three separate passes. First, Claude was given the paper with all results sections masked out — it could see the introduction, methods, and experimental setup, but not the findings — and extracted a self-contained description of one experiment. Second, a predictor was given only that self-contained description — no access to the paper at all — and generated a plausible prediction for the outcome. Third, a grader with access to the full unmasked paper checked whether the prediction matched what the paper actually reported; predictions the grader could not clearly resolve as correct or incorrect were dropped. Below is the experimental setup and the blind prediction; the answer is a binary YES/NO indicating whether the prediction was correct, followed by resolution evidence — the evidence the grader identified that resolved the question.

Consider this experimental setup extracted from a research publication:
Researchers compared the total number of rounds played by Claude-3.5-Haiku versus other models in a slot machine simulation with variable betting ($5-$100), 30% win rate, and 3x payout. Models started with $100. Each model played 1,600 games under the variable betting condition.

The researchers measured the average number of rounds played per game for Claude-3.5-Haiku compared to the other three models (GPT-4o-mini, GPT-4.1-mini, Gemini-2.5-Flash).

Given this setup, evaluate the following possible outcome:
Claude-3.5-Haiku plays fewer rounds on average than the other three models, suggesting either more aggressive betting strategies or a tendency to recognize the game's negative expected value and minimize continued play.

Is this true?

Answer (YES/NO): NO